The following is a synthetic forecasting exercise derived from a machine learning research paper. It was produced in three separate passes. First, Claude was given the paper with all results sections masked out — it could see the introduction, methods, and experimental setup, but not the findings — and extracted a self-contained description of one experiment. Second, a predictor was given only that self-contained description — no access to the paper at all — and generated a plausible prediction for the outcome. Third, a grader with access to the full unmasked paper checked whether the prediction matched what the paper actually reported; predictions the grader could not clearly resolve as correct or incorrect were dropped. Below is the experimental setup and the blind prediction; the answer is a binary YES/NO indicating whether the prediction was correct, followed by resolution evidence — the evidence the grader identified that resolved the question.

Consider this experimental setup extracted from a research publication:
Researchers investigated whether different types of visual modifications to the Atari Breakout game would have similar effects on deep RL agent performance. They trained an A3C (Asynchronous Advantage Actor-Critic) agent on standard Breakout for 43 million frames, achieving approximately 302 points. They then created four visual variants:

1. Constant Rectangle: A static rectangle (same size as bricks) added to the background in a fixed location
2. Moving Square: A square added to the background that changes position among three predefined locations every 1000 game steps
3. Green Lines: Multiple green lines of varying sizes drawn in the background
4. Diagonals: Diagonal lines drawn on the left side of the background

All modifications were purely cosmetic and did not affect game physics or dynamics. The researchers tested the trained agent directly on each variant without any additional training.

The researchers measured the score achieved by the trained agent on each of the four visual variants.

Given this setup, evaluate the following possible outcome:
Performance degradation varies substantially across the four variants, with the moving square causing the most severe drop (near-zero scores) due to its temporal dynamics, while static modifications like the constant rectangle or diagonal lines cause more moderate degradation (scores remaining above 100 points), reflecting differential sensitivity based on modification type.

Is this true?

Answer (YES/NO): NO